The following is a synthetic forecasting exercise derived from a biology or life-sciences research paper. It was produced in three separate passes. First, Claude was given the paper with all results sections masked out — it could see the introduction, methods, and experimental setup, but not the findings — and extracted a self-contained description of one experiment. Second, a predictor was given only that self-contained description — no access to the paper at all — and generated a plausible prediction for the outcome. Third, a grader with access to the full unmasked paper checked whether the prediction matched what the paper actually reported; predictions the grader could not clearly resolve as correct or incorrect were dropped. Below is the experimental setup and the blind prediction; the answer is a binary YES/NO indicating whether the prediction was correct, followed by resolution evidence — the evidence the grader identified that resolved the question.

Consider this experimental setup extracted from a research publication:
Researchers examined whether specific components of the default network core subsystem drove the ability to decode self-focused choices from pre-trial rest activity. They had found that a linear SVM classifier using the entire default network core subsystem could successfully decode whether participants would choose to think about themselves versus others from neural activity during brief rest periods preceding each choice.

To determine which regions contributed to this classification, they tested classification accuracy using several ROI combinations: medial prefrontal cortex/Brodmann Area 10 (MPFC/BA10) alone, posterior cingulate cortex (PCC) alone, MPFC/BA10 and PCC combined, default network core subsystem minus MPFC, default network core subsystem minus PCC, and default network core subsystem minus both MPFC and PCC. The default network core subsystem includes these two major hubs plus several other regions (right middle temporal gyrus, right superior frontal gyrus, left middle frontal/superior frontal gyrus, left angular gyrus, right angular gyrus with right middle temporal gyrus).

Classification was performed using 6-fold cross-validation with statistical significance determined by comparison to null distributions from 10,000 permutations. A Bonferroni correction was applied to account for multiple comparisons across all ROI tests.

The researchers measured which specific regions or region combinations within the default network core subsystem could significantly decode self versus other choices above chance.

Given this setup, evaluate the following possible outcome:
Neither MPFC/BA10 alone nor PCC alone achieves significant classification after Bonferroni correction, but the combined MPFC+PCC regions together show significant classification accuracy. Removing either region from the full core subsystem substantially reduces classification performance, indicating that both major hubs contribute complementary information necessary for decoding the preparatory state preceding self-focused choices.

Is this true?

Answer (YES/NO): NO